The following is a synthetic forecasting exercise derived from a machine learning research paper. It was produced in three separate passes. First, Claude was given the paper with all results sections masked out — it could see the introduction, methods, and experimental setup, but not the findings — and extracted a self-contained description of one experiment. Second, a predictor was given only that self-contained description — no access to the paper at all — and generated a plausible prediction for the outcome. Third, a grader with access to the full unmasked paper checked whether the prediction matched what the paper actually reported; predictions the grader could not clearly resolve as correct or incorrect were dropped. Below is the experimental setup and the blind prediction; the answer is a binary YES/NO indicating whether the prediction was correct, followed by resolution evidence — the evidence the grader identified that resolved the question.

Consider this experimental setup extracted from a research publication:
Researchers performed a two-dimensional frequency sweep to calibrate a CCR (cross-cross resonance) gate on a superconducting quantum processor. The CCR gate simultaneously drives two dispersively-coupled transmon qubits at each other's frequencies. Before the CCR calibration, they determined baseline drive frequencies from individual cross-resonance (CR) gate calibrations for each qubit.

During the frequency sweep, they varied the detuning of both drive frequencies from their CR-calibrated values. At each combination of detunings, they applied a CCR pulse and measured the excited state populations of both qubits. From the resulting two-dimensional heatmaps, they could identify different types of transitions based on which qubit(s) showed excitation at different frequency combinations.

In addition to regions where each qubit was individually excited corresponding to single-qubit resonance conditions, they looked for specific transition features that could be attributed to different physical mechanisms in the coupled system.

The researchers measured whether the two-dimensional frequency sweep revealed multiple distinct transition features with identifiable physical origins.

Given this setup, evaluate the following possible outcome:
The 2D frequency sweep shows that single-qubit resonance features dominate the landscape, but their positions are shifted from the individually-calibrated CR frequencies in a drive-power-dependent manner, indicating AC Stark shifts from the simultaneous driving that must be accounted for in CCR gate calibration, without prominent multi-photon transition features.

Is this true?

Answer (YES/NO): NO